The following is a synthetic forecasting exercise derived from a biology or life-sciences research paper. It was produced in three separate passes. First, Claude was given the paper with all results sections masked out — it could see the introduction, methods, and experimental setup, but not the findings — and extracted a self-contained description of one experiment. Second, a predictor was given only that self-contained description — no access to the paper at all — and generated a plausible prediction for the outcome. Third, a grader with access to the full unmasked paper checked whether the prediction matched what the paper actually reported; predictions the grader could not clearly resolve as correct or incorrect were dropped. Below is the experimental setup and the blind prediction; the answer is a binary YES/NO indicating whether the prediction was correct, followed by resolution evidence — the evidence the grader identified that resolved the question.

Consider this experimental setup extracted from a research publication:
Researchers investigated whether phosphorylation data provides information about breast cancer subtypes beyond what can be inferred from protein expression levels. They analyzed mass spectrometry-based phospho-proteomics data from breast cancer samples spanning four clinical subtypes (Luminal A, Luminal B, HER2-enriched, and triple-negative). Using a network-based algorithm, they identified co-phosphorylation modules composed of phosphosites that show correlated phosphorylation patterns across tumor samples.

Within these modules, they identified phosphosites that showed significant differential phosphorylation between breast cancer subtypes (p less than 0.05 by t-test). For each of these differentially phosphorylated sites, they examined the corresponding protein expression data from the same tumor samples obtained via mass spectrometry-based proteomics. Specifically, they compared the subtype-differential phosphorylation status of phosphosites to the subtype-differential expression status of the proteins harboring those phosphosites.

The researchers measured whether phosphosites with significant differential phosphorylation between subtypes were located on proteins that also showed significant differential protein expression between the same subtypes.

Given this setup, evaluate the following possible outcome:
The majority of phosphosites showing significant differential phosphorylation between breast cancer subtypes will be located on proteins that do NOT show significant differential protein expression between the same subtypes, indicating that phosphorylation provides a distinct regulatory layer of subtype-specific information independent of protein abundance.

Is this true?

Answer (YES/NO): YES